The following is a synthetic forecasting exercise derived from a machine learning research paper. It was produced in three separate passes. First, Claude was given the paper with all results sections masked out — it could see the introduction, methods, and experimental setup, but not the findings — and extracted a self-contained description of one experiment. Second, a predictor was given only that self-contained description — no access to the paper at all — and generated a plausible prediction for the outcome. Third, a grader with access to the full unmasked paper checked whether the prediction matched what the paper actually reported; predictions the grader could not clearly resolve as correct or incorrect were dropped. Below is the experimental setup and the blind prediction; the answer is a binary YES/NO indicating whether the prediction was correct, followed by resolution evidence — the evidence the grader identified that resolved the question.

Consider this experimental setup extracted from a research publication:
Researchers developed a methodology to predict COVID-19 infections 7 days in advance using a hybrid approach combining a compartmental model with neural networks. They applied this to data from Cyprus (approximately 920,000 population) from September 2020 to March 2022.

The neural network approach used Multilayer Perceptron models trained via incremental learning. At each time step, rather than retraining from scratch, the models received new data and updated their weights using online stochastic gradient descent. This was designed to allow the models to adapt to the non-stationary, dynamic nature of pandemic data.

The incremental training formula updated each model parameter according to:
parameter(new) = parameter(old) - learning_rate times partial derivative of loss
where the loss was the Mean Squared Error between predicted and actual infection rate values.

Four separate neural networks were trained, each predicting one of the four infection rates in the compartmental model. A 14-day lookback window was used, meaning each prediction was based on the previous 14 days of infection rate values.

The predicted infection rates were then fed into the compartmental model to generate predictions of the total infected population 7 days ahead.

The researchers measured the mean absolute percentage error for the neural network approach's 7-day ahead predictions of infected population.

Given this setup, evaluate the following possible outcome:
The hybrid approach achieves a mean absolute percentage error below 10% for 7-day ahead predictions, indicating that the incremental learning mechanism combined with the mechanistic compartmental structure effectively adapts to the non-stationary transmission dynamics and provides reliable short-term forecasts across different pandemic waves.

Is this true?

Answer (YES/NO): YES